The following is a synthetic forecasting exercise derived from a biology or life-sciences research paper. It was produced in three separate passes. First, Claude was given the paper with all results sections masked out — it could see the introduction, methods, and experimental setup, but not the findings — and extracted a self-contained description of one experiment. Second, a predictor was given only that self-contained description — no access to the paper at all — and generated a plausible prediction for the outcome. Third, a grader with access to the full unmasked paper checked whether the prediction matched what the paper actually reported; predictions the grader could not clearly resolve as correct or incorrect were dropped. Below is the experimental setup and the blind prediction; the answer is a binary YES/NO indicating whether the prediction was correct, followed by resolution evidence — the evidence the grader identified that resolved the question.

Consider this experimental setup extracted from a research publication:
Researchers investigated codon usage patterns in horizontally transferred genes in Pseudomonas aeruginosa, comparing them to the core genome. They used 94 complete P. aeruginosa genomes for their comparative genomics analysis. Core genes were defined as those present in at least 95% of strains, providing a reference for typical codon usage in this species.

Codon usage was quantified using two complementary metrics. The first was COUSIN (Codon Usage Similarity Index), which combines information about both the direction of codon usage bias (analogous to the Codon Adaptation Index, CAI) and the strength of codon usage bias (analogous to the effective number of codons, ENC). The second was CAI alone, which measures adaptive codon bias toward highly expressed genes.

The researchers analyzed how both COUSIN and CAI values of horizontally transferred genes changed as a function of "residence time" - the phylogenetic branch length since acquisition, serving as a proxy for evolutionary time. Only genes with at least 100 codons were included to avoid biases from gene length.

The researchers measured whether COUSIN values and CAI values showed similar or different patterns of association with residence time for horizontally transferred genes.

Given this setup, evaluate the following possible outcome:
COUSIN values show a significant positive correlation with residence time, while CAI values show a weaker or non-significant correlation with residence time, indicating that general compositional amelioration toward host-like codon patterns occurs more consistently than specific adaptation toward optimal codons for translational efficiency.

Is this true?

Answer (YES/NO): NO